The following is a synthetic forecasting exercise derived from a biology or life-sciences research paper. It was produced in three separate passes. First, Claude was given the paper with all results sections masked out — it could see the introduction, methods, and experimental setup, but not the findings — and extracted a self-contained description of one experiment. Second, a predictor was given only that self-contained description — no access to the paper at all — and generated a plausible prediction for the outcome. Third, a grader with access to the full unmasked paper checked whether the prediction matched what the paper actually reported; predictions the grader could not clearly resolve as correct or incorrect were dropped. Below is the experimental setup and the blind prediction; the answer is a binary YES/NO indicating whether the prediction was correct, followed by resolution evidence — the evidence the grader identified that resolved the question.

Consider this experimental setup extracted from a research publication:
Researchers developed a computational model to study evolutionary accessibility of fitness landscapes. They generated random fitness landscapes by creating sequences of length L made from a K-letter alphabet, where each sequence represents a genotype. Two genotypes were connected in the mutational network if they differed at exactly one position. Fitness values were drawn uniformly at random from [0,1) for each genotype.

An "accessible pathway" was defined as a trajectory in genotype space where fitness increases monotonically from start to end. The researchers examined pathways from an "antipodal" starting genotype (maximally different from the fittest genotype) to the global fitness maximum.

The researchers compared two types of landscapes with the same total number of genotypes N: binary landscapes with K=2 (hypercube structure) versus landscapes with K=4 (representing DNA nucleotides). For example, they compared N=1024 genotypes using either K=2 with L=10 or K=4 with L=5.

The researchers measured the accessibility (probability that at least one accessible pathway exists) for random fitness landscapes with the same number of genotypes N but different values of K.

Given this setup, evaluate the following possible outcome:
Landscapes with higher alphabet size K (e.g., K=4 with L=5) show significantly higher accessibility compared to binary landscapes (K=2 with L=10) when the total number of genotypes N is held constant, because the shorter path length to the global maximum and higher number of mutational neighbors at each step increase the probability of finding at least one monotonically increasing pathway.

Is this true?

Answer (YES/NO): NO